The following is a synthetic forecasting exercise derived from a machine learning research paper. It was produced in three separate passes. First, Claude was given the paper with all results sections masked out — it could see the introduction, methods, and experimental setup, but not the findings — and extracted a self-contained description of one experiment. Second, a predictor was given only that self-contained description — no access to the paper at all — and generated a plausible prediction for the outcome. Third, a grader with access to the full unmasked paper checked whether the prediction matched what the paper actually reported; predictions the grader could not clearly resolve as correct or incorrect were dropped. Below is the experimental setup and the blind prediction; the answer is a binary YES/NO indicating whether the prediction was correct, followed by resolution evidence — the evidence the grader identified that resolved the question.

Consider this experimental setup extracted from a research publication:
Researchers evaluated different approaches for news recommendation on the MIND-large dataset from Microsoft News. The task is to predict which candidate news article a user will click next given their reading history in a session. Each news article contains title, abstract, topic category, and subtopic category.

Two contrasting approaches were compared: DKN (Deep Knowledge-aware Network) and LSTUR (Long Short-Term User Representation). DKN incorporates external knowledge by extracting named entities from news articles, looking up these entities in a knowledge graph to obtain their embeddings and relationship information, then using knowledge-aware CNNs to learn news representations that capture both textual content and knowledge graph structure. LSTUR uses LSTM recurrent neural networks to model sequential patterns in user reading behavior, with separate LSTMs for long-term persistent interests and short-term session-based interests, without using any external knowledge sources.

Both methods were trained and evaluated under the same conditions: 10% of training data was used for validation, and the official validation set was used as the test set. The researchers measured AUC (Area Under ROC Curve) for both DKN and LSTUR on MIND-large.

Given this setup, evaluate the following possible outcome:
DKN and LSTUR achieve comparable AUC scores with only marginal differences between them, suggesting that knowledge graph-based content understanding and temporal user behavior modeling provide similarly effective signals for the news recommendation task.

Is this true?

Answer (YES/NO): NO